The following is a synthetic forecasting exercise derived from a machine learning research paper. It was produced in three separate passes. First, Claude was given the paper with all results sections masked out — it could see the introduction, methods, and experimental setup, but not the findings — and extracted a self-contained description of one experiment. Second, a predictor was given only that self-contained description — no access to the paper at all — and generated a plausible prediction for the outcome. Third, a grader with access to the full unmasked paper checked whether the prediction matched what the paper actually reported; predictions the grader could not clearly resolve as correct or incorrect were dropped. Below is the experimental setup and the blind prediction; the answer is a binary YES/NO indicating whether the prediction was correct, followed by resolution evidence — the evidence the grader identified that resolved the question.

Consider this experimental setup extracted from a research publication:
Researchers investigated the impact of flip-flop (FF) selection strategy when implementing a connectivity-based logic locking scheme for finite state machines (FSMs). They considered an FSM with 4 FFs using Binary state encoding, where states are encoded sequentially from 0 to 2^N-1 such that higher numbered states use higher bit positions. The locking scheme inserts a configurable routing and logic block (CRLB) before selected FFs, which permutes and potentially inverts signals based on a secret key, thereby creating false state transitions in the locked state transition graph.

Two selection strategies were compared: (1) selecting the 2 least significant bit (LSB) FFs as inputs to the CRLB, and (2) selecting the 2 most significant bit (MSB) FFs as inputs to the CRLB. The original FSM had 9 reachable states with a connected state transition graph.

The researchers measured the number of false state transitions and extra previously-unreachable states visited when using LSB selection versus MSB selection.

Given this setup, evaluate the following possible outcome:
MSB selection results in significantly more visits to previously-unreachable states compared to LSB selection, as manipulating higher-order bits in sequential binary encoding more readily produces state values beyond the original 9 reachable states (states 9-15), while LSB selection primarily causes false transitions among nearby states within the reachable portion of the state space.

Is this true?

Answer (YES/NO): YES